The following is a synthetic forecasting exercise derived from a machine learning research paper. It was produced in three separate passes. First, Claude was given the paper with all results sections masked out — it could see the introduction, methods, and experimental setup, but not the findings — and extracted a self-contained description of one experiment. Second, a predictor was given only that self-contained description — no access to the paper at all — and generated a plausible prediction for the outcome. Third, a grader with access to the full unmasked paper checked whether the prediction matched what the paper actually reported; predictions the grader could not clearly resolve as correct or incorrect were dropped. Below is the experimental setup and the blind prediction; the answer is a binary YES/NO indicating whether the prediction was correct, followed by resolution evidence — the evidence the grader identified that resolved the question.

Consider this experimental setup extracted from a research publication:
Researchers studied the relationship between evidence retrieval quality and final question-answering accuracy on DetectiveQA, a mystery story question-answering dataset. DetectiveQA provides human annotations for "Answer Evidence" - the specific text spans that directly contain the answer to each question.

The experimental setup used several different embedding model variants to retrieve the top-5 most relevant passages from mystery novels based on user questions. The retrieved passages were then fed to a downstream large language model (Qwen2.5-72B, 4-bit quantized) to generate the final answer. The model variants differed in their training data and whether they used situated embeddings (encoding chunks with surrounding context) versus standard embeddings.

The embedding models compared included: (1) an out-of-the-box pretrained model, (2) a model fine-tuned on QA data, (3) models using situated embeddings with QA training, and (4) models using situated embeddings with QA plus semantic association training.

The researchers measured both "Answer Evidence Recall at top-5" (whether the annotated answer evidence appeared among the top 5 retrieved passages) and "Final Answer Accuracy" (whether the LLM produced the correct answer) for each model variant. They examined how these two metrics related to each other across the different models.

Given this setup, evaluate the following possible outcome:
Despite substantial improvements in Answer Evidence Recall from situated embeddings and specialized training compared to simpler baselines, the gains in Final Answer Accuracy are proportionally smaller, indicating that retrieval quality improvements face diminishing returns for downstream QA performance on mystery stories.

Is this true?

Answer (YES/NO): NO